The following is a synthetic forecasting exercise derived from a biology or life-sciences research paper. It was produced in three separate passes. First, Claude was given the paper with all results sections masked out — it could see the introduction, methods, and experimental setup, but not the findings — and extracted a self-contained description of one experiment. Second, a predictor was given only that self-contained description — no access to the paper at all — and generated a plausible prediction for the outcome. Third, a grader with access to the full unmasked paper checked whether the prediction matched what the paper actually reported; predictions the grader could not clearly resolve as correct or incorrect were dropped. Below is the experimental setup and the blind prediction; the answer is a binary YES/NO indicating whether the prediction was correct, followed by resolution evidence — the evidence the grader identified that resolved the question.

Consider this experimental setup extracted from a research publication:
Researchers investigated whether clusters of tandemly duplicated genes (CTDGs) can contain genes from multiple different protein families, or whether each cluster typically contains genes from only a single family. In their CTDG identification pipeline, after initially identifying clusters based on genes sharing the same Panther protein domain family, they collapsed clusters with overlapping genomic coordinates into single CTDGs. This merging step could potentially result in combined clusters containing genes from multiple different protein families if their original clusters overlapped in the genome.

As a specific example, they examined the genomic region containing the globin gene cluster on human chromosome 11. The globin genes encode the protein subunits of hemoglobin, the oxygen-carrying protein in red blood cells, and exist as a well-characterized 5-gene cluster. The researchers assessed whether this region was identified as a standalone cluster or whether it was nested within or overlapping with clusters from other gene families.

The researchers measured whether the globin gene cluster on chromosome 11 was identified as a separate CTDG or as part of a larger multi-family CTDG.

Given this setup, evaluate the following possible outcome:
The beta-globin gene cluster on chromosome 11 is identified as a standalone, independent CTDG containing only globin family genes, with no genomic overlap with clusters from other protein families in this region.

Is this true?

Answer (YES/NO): NO